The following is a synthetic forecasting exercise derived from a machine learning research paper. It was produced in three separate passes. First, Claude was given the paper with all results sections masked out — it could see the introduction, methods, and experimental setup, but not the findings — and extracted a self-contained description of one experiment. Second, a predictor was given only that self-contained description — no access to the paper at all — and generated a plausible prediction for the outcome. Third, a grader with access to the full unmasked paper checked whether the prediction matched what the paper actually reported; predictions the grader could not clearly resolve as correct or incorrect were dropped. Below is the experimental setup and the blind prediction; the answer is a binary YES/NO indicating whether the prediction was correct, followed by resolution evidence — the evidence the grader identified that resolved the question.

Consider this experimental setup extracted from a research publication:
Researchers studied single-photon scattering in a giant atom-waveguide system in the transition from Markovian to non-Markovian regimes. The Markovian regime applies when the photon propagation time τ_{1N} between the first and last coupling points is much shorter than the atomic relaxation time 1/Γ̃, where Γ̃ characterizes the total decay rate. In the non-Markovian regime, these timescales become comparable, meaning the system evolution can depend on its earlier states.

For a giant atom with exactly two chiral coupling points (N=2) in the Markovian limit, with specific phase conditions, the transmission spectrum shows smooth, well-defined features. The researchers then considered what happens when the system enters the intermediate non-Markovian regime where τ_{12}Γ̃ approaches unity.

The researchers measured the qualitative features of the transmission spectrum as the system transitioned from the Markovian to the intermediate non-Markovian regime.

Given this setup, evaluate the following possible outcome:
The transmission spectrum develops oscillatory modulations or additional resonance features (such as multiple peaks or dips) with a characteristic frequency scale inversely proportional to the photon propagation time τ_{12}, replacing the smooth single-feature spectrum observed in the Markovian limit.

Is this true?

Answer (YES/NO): YES